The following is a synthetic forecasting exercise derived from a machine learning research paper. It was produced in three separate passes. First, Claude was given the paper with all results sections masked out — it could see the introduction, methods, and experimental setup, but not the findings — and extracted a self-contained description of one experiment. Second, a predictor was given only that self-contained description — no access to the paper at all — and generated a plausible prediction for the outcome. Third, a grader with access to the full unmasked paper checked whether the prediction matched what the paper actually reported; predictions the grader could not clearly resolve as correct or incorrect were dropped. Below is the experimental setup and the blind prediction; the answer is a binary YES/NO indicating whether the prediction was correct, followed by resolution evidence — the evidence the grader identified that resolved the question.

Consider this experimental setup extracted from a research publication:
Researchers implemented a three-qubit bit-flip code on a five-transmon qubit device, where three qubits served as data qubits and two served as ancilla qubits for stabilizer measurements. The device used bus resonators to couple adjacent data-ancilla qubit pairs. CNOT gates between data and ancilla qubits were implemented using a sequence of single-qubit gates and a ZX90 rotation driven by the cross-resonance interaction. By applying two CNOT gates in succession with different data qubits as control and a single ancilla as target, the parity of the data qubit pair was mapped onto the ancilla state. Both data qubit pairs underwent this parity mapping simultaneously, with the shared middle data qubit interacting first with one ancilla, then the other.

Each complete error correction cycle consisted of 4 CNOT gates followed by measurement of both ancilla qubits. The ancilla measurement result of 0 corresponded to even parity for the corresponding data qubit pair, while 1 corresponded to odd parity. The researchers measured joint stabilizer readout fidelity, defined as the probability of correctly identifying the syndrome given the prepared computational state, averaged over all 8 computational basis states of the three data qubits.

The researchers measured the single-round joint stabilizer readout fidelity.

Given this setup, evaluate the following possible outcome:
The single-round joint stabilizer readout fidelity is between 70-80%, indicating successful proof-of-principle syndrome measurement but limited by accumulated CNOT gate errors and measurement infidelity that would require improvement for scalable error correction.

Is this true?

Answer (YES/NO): NO